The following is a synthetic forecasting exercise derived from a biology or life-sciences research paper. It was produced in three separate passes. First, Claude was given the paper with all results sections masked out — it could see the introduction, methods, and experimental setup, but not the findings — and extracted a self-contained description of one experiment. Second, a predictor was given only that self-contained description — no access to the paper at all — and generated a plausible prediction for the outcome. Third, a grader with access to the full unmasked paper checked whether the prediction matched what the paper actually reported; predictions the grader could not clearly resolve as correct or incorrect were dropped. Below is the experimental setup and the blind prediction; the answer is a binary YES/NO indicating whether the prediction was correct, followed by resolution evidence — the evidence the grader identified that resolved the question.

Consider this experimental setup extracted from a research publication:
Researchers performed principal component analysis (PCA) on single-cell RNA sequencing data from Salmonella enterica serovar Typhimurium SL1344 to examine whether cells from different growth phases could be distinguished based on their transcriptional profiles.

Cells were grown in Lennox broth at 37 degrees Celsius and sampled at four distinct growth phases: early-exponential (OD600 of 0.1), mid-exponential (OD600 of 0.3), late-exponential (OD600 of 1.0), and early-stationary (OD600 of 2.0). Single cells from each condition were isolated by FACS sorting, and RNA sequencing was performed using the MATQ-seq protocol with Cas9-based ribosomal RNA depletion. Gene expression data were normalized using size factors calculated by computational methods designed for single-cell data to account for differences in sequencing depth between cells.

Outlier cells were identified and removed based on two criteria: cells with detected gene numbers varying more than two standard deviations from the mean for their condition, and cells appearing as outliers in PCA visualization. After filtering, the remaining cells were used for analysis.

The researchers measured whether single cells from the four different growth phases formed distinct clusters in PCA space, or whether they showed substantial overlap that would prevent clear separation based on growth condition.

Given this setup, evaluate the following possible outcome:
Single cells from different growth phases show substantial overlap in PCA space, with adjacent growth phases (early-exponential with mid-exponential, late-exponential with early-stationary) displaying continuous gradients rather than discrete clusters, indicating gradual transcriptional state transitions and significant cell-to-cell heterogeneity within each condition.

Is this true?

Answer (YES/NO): NO